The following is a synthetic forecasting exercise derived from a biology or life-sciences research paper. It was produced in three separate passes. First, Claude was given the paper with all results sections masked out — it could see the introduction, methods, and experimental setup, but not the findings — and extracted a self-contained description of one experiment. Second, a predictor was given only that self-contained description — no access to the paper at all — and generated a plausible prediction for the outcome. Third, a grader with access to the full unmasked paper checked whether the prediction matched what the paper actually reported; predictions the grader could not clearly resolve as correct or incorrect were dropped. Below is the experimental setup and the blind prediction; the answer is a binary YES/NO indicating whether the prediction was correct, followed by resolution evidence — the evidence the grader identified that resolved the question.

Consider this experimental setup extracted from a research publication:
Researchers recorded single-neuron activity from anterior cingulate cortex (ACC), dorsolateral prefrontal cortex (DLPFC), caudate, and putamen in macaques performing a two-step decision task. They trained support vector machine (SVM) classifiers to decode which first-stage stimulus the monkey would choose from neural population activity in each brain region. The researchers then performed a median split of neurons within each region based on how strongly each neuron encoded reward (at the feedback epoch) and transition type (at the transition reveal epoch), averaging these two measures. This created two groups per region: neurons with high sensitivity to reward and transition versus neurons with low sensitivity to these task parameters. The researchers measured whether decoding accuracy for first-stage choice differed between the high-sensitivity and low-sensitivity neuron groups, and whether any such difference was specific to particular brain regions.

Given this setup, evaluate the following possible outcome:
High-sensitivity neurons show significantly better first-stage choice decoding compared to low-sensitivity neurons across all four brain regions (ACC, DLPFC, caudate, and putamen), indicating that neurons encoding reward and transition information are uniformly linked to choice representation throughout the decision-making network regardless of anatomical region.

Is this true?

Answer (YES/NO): NO